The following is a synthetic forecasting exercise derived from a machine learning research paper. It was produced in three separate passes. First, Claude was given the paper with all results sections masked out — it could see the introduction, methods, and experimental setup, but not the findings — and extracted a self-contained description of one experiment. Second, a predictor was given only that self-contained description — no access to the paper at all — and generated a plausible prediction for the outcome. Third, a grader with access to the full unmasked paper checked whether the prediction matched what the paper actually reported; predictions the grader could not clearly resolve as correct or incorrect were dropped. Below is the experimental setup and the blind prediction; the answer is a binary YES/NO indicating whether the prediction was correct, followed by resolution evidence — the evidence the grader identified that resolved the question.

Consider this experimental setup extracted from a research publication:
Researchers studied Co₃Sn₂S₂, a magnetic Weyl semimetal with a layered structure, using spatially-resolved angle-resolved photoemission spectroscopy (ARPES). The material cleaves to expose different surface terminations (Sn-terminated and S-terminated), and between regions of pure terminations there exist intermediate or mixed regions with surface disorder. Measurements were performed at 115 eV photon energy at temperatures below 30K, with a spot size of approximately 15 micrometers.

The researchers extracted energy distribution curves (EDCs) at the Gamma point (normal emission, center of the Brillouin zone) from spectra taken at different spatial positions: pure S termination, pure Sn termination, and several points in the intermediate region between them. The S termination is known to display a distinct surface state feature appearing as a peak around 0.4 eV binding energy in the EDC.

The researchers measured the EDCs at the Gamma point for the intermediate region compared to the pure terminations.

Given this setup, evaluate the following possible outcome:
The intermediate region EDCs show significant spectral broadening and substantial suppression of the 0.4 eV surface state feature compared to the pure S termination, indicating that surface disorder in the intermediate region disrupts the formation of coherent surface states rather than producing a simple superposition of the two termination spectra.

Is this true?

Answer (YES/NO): YES